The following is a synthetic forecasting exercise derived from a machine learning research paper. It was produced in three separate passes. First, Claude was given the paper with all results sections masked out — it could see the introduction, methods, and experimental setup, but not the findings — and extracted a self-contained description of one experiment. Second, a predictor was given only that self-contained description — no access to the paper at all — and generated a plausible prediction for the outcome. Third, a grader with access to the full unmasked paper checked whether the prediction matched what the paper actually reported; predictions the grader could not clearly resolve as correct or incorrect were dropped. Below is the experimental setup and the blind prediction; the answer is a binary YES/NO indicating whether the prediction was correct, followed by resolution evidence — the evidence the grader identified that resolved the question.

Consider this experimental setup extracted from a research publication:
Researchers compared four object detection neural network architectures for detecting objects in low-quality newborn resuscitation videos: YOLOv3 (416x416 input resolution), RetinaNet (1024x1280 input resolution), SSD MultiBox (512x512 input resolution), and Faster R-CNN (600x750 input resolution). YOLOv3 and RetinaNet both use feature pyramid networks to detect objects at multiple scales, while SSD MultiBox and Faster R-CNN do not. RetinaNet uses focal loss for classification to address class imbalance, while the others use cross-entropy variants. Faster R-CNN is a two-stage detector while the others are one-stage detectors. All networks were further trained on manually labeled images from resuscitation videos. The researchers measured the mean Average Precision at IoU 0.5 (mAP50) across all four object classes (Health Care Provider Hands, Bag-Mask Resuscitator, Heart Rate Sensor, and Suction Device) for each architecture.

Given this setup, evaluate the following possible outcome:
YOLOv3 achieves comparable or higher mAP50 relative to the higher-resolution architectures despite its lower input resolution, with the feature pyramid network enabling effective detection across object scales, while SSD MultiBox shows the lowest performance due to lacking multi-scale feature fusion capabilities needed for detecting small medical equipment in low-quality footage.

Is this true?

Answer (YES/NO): NO